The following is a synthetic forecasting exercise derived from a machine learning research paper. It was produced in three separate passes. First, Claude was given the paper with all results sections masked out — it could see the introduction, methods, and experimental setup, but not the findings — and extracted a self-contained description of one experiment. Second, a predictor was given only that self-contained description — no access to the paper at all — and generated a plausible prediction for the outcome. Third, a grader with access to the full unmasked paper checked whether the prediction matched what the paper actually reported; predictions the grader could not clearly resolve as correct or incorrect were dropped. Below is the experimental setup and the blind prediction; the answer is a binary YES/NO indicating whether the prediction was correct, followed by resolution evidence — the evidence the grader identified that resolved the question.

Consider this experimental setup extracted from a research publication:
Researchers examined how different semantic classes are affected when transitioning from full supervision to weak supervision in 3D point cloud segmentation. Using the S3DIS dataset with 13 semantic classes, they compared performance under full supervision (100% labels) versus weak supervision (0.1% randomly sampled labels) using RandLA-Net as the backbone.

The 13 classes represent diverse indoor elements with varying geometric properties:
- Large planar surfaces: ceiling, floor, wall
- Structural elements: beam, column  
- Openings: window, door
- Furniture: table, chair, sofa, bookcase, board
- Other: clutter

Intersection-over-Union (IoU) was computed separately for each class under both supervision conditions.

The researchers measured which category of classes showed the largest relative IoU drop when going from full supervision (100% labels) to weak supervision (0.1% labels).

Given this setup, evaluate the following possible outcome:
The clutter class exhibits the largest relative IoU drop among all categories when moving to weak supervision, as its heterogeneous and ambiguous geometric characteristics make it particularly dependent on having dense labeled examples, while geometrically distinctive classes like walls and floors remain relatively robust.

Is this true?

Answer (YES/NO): NO